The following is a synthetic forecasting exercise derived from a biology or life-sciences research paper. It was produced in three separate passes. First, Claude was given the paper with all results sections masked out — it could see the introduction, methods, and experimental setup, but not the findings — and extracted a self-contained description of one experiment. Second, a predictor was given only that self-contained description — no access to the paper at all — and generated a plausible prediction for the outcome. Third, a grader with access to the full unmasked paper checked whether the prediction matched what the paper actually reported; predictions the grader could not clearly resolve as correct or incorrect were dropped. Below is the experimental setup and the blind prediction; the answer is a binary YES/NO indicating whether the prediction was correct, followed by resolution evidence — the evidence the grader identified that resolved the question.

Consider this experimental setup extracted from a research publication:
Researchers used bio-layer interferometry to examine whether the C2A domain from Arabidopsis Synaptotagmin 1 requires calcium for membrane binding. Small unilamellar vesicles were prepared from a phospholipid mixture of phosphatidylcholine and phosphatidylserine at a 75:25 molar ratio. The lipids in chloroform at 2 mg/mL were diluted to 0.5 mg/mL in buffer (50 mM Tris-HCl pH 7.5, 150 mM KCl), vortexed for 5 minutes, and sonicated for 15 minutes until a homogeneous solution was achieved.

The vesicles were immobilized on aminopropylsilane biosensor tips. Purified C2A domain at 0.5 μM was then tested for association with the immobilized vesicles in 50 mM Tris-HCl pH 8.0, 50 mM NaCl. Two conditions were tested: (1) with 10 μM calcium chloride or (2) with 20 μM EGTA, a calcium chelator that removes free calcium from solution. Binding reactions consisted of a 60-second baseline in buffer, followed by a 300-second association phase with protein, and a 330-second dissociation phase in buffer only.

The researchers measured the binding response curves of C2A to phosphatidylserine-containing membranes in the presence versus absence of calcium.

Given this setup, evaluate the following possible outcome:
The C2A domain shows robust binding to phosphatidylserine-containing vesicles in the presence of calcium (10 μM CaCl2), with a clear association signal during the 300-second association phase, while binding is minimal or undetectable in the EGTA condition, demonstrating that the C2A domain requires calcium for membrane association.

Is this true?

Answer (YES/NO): NO